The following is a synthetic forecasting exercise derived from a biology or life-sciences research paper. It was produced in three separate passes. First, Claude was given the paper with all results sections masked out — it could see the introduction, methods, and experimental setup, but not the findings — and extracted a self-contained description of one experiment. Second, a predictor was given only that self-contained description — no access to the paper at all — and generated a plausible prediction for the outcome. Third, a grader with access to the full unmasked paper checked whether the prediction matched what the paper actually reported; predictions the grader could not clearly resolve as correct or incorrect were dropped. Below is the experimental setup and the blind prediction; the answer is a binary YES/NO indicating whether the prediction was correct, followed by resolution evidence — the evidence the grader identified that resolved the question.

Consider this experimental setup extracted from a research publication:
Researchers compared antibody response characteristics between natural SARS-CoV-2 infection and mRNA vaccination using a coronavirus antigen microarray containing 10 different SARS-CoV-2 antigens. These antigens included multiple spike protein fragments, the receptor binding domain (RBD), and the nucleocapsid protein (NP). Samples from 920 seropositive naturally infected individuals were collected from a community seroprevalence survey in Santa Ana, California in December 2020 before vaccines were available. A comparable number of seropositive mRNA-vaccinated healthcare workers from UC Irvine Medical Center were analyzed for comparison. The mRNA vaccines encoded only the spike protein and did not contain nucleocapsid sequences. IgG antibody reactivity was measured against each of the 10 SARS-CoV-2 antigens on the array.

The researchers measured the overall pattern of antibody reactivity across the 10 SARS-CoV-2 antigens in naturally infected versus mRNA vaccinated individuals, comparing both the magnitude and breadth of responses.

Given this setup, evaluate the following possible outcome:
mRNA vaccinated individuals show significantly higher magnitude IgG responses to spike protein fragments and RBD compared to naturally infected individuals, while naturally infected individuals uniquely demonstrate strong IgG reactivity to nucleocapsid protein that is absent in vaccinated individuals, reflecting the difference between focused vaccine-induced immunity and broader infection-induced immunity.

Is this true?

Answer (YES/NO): NO